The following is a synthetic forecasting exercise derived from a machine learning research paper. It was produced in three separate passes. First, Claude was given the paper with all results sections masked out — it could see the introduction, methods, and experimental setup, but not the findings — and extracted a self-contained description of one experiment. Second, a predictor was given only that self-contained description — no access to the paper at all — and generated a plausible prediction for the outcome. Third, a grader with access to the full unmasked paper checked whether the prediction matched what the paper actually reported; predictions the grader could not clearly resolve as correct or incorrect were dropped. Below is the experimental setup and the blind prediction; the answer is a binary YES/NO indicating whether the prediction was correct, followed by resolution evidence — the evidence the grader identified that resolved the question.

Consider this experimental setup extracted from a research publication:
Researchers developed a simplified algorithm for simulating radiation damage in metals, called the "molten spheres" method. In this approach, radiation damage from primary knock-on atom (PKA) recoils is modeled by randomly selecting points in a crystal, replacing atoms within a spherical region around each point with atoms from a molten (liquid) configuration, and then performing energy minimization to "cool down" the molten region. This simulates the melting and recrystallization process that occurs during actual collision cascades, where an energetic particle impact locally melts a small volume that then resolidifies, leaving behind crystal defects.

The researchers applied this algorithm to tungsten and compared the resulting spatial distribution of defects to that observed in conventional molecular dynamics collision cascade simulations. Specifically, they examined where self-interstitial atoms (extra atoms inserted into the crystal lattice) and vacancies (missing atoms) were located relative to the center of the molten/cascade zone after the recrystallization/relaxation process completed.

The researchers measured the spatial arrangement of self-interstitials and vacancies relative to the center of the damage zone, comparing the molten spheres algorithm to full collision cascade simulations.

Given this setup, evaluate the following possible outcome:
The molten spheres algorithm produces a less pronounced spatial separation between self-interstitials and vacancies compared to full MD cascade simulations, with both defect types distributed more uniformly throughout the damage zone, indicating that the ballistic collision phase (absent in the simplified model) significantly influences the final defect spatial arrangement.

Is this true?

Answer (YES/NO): NO